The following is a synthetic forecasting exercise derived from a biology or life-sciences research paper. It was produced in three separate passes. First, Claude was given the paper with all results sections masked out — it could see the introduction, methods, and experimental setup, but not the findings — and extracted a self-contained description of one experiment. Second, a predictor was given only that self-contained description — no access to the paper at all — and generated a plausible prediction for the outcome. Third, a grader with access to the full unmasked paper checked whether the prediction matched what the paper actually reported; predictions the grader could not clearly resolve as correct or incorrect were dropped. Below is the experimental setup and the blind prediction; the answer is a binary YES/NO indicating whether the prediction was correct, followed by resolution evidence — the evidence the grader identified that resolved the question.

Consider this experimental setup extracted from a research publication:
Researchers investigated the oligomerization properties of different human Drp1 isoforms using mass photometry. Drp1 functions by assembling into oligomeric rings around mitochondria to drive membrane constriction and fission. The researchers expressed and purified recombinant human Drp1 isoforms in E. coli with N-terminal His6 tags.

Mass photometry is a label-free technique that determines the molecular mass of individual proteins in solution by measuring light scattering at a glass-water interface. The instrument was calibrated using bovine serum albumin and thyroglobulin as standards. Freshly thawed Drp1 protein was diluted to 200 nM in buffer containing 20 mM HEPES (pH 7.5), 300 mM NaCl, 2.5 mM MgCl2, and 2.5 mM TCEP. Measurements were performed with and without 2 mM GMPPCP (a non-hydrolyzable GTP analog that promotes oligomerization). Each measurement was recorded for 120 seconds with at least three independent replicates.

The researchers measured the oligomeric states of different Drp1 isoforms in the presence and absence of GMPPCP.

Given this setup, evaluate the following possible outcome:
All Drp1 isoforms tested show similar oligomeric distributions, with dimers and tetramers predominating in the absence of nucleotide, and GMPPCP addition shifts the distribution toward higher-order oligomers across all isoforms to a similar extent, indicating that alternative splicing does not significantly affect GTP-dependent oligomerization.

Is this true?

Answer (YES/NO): NO